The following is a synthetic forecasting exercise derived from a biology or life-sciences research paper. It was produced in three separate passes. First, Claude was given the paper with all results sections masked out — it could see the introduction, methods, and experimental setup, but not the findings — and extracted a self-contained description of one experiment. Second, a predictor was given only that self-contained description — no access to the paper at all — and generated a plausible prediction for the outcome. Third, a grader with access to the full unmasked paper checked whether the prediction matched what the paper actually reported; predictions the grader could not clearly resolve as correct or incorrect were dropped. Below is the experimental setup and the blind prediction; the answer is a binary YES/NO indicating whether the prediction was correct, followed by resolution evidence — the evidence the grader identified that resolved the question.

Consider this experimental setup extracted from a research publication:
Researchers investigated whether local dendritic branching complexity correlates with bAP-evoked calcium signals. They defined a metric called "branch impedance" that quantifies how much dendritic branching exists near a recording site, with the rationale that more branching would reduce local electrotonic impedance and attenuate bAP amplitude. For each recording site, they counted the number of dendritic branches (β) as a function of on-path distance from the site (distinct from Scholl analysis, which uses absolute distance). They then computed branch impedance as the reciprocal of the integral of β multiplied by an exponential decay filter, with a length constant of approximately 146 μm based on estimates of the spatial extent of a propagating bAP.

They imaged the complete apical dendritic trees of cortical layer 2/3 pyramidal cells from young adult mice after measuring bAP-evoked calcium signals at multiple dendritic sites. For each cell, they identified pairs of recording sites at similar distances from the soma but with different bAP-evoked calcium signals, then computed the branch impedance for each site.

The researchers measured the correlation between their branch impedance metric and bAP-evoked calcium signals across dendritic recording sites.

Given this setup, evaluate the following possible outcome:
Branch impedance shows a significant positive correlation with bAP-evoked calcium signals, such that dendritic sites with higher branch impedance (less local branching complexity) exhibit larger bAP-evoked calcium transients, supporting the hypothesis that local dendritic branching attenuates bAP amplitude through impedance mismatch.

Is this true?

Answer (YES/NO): YES